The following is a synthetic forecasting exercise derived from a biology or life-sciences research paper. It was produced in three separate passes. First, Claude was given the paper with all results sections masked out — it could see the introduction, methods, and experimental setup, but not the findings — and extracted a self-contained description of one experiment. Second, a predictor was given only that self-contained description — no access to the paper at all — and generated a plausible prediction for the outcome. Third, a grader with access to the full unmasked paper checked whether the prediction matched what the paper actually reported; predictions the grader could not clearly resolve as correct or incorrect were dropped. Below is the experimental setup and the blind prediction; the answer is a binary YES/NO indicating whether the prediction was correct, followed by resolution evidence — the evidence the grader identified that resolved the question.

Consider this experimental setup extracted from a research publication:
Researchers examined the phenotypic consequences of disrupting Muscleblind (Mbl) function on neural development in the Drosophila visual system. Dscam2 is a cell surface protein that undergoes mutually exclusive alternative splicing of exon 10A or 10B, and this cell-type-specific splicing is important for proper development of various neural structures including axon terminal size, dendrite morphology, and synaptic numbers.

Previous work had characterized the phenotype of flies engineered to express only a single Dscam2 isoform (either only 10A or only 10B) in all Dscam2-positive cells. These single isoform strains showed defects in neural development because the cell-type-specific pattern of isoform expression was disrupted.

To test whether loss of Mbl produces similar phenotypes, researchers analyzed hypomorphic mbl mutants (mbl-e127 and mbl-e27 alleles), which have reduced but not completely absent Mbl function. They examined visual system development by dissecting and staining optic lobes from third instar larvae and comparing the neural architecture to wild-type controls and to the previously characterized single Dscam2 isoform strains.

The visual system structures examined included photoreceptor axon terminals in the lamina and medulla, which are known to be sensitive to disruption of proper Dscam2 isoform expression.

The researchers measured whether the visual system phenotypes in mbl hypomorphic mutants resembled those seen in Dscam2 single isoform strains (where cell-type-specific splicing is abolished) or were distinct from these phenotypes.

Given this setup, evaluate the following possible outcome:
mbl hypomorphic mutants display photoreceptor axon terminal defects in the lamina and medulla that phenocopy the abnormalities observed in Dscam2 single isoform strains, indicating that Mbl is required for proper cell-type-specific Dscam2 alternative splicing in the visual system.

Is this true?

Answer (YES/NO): NO